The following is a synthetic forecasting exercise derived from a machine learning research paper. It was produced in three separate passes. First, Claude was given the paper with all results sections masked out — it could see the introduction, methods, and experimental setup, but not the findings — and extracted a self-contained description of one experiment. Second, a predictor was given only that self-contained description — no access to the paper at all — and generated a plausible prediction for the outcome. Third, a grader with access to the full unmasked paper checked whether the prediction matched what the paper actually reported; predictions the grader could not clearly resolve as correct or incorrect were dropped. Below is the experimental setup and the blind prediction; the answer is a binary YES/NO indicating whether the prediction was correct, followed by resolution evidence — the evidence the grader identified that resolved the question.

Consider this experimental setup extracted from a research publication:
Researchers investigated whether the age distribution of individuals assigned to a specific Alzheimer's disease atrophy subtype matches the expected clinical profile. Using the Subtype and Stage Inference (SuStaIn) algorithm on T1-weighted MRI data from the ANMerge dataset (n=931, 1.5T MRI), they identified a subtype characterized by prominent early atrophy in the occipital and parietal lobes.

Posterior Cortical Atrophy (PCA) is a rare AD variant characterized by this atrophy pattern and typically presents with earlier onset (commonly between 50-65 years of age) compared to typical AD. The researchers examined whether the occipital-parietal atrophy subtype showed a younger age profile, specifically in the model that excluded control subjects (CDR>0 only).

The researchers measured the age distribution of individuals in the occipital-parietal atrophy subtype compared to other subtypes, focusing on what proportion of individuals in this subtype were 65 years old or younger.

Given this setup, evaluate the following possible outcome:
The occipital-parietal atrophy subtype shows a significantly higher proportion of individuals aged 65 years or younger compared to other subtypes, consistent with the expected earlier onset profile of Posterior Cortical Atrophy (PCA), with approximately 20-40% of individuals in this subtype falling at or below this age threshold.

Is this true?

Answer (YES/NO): NO